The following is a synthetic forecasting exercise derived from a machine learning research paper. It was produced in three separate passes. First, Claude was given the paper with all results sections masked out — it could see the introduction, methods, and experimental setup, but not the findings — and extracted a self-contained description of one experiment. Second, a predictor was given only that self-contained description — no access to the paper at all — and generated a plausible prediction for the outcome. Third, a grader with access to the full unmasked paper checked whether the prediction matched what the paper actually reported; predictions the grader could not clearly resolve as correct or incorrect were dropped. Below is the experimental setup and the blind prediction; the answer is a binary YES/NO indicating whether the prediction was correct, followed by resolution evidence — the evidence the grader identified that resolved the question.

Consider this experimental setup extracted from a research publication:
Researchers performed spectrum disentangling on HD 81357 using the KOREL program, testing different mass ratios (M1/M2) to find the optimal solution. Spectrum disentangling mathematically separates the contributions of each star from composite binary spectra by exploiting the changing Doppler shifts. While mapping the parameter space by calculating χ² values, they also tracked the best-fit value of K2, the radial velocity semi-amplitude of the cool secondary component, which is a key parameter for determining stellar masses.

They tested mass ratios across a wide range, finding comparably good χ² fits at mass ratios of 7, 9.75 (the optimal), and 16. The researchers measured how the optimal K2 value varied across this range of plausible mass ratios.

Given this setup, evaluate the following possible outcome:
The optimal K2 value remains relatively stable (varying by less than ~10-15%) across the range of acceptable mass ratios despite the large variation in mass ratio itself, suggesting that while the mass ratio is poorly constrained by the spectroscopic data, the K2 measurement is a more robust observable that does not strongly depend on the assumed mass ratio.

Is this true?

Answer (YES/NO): YES